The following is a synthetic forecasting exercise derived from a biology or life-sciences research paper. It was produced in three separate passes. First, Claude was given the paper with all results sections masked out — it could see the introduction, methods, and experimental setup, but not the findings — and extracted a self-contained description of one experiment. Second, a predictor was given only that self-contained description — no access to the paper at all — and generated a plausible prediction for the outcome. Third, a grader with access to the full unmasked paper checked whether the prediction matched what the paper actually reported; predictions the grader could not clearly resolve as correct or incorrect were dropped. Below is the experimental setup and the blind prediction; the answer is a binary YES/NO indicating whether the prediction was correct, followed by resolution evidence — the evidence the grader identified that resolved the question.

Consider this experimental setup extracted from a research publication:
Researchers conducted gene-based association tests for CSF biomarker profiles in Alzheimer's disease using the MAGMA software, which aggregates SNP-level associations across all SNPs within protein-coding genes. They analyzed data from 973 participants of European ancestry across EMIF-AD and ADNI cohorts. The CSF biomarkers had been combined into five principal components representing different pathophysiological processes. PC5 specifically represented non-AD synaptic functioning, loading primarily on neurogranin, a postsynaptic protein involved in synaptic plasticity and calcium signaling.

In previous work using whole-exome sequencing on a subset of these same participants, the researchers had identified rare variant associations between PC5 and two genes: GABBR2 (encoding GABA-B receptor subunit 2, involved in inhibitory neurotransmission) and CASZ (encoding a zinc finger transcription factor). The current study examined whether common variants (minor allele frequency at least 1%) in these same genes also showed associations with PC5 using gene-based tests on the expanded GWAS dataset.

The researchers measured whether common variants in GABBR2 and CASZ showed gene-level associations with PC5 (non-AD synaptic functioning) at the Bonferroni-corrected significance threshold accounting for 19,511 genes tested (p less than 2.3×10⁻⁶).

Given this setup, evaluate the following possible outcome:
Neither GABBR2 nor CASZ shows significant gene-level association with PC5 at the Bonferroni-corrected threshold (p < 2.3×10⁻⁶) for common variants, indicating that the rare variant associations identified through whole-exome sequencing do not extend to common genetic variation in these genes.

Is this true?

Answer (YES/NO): YES